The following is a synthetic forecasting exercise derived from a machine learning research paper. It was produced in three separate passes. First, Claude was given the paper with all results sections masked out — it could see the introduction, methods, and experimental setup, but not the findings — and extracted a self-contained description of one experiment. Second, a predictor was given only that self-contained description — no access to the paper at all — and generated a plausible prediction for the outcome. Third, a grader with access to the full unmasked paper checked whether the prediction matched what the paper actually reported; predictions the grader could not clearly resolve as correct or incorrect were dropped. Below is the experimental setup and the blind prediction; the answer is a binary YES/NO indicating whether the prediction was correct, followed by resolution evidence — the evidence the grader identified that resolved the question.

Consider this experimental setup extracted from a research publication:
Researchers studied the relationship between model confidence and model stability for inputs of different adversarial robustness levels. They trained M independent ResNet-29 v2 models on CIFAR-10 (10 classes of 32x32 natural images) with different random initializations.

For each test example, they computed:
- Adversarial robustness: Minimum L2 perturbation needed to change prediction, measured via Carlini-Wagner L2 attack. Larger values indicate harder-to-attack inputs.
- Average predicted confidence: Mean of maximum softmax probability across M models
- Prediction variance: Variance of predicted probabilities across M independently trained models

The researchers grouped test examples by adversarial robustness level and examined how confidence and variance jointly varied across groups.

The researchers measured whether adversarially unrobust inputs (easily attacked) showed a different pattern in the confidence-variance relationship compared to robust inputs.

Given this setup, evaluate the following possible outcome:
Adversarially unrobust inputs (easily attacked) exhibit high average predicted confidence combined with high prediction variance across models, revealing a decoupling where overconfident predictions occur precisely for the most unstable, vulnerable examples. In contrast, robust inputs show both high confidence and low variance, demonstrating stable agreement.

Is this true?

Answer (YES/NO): NO